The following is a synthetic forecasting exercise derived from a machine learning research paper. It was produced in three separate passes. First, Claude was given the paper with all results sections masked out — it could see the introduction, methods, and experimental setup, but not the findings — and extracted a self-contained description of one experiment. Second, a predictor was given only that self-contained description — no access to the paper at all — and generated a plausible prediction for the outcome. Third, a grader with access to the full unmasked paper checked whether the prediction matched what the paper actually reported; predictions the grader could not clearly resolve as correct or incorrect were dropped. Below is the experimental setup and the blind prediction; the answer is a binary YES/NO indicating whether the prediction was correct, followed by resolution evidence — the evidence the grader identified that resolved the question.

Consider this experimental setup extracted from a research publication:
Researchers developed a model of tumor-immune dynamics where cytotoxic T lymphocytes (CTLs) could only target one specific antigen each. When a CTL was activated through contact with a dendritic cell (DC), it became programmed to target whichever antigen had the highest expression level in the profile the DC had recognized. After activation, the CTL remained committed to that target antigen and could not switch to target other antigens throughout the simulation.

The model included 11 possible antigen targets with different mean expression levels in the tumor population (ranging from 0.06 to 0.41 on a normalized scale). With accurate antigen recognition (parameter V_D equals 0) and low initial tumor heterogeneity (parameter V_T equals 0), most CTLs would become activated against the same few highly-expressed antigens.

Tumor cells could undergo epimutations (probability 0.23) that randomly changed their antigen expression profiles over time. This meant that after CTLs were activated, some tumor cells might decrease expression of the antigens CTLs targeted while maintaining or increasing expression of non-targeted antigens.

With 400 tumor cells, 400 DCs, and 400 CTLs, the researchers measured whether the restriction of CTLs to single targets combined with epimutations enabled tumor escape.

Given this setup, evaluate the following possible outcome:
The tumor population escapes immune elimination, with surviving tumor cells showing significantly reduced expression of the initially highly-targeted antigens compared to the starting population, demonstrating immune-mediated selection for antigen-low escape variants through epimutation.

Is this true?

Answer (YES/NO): NO